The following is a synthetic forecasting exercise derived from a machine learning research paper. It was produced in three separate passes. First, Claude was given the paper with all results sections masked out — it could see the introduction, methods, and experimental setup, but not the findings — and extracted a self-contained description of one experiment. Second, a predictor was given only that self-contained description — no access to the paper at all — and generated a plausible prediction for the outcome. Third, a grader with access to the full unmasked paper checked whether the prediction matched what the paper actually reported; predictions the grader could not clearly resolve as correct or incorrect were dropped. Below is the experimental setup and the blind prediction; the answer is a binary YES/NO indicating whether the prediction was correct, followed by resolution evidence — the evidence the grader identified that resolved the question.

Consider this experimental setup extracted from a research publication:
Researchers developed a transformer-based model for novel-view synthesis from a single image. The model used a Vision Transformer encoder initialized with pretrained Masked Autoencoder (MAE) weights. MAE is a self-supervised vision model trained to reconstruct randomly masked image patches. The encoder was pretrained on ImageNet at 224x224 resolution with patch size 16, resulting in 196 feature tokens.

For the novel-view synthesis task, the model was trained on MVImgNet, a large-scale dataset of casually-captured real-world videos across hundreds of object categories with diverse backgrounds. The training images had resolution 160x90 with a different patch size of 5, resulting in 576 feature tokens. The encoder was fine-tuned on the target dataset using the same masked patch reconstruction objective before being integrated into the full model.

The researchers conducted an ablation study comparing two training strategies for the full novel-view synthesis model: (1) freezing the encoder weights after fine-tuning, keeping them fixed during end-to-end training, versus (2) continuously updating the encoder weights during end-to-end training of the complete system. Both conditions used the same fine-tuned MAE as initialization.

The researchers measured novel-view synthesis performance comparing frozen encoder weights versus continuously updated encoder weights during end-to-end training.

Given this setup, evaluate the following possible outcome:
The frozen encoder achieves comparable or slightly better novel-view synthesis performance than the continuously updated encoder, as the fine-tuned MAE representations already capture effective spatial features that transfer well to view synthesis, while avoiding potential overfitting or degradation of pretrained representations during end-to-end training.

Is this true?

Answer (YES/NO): NO